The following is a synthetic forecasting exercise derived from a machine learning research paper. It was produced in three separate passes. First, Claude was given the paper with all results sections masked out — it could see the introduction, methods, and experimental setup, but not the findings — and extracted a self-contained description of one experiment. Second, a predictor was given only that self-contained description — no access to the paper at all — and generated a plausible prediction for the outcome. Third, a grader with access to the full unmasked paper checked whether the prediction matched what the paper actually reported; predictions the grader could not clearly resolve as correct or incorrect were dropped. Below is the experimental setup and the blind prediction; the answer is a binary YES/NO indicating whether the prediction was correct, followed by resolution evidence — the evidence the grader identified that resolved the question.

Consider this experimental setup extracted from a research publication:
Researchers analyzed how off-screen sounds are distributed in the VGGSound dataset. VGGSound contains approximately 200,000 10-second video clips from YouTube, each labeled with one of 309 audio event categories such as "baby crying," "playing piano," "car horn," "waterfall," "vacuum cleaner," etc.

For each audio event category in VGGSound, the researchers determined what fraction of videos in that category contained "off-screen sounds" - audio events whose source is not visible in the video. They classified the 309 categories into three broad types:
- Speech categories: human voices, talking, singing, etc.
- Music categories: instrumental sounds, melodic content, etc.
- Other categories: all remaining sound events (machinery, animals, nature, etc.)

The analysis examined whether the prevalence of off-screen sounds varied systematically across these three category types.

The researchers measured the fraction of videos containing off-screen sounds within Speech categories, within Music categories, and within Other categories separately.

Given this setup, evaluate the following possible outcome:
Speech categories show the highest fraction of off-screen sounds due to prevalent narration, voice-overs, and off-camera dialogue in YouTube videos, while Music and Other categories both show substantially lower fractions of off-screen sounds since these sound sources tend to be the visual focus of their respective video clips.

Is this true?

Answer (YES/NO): NO